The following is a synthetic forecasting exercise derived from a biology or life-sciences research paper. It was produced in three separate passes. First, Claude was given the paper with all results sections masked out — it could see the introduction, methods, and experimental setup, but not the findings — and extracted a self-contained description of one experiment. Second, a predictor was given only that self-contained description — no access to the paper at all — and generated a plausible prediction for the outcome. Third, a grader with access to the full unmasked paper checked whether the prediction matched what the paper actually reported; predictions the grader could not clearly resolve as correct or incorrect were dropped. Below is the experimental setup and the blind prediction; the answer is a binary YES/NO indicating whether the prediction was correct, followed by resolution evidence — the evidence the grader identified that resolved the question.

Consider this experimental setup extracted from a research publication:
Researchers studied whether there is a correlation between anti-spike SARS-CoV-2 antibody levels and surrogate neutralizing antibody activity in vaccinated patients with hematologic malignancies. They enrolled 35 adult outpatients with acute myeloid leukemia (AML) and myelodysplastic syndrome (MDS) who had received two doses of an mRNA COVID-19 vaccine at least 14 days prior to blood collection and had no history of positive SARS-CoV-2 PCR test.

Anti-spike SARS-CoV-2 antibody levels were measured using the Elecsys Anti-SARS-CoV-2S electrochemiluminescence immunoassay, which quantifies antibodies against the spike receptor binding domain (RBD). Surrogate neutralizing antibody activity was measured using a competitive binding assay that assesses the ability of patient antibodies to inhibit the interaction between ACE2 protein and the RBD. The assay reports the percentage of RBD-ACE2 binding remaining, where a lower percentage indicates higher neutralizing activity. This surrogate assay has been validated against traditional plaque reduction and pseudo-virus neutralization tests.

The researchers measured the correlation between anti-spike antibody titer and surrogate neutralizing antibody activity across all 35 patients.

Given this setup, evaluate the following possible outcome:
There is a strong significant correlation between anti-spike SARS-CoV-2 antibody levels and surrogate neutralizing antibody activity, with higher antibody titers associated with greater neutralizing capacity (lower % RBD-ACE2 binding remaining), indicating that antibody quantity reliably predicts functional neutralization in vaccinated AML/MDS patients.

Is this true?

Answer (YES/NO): YES